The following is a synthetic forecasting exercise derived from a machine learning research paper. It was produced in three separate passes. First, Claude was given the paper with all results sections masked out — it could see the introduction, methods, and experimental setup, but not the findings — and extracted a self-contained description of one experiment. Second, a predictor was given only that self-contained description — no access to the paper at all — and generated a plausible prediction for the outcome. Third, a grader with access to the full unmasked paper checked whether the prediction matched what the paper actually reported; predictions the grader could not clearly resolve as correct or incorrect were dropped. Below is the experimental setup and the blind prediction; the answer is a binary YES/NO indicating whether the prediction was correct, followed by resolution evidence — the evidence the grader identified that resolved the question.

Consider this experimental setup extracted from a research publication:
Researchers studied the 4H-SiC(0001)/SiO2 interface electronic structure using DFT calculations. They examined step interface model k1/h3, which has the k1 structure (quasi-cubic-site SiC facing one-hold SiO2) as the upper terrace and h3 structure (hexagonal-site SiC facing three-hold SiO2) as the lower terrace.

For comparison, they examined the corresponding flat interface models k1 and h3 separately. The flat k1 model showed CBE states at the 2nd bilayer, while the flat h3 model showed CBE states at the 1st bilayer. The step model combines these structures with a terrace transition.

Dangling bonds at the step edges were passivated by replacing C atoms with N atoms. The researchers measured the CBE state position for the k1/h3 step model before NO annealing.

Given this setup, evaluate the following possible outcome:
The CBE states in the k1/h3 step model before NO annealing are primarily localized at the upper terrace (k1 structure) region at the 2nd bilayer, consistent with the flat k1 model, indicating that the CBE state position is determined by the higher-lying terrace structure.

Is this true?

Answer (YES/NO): YES